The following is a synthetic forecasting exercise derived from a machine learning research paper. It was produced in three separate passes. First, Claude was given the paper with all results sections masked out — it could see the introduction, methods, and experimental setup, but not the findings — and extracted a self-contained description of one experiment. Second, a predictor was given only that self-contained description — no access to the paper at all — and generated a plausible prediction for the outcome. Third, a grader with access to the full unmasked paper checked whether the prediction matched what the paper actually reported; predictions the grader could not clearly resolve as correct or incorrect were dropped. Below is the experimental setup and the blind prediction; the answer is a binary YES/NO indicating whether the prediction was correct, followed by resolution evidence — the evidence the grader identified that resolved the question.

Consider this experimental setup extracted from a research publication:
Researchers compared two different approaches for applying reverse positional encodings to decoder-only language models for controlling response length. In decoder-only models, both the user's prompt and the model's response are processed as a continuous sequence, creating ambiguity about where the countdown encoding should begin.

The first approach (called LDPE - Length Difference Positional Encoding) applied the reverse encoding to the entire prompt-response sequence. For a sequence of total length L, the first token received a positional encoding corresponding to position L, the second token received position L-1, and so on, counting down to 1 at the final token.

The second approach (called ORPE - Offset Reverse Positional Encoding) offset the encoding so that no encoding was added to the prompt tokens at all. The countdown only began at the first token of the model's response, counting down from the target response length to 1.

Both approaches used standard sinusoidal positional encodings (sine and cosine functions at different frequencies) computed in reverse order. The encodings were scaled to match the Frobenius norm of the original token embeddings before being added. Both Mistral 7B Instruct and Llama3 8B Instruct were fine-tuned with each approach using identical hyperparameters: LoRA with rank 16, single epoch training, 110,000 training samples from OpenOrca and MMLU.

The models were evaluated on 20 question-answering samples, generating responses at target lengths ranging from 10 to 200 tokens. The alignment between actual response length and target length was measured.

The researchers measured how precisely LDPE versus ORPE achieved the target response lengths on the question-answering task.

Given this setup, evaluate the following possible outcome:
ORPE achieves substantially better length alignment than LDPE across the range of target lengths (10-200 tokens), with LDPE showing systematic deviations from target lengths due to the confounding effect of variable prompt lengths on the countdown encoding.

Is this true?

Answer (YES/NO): NO